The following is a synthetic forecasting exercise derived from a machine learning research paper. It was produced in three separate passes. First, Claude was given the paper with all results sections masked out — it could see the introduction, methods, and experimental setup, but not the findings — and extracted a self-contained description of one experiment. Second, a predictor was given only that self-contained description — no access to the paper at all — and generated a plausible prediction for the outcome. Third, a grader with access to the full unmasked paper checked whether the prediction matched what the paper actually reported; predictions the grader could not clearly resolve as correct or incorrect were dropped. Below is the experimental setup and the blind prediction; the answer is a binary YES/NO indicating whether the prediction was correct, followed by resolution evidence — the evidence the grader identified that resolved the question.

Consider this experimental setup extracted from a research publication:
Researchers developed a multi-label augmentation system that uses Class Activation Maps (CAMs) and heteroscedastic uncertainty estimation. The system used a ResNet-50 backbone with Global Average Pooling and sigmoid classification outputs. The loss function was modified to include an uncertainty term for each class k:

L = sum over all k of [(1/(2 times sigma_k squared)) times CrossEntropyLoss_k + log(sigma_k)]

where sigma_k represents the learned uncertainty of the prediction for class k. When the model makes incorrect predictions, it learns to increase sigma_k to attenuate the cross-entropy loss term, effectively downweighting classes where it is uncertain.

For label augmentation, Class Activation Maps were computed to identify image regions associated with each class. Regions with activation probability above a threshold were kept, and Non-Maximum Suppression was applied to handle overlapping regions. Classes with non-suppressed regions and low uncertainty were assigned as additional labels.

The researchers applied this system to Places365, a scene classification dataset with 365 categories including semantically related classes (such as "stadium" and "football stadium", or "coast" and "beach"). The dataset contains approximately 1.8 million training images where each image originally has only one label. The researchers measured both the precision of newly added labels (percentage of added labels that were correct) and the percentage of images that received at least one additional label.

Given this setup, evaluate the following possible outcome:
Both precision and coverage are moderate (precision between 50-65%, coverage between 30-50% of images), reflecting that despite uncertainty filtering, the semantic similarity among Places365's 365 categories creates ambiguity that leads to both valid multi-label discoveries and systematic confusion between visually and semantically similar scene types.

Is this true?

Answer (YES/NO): NO